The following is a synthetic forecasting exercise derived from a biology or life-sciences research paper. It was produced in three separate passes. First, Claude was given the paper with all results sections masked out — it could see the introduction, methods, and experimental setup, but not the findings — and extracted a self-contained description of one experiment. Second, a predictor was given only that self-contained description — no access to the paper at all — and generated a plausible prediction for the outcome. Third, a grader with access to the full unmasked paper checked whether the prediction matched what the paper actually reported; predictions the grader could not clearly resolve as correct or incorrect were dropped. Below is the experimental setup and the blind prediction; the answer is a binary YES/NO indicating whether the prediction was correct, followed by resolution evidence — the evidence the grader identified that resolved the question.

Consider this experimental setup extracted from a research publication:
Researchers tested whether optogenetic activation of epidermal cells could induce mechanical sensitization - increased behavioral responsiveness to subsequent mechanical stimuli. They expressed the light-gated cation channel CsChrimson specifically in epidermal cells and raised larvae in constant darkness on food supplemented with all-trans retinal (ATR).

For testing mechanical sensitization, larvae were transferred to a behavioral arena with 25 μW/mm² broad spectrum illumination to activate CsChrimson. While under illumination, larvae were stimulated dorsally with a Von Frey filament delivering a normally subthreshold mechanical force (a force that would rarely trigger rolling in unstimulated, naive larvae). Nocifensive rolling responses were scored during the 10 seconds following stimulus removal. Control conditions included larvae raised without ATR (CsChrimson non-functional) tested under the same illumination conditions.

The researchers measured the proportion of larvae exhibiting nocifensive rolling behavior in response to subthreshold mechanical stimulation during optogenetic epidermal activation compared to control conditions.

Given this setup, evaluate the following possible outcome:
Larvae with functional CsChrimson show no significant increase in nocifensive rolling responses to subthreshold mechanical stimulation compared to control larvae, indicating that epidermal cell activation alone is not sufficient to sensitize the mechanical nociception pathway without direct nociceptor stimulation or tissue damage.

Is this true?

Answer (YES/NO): NO